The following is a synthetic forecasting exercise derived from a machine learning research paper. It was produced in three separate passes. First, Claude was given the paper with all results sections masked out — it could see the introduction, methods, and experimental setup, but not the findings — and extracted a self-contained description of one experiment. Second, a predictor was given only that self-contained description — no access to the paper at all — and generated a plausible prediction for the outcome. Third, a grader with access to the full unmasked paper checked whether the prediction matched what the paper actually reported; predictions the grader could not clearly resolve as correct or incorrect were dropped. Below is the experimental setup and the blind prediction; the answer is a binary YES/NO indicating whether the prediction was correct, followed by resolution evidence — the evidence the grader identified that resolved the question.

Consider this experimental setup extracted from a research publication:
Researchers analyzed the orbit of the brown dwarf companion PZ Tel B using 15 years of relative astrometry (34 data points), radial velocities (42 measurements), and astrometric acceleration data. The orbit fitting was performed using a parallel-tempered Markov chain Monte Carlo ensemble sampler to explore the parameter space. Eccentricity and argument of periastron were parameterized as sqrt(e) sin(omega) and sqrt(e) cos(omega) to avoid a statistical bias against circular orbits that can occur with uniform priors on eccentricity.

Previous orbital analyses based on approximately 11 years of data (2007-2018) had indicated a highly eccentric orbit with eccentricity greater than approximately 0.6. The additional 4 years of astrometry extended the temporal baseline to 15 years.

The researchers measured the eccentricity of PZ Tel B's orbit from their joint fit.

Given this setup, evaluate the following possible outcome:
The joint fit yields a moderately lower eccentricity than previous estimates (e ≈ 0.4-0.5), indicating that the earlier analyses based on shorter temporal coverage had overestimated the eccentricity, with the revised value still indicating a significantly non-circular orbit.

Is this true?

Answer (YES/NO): YES